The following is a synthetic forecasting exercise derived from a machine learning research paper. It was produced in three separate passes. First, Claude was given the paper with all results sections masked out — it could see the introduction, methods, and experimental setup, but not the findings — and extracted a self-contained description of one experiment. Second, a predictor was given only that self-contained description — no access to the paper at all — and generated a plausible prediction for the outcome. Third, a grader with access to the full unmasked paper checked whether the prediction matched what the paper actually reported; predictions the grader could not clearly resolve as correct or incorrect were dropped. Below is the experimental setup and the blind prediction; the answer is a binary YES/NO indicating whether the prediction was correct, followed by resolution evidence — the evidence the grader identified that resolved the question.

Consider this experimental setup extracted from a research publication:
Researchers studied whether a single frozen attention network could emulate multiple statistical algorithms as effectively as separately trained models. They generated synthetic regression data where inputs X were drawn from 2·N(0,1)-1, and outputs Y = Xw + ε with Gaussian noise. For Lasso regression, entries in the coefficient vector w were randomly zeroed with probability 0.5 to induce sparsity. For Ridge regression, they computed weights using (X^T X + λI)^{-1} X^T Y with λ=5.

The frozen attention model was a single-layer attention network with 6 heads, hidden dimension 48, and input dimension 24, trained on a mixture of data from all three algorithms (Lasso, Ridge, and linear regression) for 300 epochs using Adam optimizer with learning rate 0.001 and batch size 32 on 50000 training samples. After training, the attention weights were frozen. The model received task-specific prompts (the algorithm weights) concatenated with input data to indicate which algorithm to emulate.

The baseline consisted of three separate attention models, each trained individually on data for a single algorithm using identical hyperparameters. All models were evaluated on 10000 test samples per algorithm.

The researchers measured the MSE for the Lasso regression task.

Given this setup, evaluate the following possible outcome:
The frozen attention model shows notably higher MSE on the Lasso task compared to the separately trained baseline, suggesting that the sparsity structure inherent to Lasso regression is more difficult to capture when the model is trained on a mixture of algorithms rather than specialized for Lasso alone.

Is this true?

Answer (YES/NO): NO